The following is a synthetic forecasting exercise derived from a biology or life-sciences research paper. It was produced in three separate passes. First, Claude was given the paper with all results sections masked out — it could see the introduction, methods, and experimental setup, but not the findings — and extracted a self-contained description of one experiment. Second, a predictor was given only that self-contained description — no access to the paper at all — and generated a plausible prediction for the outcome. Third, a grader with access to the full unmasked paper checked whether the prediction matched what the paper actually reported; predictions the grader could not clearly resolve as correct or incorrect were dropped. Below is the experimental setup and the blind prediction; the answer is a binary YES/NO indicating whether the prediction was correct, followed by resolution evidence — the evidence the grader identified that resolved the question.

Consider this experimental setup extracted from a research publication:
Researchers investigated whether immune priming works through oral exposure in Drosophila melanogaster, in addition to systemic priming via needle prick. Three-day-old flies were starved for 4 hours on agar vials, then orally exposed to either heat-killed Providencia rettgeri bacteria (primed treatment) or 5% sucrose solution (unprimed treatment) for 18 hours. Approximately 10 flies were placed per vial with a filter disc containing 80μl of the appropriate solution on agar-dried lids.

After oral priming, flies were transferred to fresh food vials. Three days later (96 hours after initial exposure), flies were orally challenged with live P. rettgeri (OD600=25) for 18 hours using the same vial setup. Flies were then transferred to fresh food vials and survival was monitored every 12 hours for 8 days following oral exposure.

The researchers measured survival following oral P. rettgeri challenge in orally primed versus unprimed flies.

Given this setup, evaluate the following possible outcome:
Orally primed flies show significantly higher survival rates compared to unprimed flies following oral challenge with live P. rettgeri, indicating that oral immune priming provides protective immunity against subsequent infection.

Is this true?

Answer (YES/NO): NO